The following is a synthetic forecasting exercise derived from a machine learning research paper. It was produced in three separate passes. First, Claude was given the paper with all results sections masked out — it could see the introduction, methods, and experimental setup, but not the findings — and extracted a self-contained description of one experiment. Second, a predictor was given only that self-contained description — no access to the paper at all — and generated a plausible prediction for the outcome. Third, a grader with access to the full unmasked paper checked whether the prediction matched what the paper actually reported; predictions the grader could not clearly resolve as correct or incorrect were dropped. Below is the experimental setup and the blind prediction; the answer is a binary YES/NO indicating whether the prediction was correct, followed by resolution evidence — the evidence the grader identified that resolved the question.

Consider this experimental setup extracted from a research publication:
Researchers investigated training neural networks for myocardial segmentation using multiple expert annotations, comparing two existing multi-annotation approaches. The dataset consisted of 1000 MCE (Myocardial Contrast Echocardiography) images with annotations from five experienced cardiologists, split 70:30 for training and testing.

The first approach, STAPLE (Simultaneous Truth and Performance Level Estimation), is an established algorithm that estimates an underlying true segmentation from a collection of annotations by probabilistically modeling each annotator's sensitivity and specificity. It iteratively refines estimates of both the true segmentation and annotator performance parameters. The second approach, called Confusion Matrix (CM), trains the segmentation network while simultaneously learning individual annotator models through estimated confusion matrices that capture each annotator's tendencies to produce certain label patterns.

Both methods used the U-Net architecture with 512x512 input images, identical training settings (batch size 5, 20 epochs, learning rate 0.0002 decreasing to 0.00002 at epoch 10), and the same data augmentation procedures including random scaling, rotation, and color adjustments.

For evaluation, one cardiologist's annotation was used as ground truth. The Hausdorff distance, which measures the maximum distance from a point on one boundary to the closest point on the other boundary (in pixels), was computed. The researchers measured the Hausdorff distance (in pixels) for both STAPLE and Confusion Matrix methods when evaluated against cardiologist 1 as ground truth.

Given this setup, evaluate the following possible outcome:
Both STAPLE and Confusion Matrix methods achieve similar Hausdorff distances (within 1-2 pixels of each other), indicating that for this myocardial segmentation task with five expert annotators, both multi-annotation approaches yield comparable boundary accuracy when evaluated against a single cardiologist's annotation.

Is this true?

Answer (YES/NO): NO